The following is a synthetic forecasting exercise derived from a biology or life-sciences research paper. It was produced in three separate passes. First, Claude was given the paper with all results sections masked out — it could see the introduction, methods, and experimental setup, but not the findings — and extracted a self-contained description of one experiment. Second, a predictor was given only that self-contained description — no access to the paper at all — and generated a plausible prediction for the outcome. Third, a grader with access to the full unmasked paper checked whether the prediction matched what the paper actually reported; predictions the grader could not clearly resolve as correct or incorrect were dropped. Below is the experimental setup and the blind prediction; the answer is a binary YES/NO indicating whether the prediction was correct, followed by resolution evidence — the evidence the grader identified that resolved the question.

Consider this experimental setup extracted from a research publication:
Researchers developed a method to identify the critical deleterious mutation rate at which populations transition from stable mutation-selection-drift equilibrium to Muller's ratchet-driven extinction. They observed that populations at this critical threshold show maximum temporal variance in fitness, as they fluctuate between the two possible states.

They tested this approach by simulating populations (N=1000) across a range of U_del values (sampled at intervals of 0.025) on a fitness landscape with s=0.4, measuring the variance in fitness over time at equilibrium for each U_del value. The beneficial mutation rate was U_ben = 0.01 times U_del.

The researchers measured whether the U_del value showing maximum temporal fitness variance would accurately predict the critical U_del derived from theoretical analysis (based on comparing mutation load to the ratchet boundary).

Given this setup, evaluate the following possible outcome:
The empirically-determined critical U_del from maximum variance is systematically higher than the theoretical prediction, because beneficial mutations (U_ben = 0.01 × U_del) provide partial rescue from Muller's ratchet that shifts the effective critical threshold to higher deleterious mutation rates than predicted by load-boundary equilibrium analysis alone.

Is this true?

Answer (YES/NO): NO